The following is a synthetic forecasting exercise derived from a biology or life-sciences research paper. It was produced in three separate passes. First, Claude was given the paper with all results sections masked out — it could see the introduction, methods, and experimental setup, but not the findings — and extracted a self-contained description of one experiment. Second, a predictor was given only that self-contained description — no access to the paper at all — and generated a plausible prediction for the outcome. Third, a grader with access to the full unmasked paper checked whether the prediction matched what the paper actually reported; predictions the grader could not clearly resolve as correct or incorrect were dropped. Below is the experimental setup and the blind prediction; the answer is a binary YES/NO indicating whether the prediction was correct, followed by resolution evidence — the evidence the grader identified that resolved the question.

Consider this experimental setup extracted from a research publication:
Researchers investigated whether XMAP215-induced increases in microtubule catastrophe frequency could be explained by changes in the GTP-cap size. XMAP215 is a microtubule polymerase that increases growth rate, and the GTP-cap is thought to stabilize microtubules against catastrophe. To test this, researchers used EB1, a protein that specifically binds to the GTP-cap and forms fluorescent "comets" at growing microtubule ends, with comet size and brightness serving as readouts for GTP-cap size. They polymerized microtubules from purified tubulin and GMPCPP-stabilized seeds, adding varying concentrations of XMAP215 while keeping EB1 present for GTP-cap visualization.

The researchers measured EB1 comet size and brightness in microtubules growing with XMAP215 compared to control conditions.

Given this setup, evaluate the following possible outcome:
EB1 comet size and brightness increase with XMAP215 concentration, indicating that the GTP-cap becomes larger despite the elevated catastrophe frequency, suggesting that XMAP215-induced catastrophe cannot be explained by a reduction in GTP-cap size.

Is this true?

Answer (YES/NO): YES